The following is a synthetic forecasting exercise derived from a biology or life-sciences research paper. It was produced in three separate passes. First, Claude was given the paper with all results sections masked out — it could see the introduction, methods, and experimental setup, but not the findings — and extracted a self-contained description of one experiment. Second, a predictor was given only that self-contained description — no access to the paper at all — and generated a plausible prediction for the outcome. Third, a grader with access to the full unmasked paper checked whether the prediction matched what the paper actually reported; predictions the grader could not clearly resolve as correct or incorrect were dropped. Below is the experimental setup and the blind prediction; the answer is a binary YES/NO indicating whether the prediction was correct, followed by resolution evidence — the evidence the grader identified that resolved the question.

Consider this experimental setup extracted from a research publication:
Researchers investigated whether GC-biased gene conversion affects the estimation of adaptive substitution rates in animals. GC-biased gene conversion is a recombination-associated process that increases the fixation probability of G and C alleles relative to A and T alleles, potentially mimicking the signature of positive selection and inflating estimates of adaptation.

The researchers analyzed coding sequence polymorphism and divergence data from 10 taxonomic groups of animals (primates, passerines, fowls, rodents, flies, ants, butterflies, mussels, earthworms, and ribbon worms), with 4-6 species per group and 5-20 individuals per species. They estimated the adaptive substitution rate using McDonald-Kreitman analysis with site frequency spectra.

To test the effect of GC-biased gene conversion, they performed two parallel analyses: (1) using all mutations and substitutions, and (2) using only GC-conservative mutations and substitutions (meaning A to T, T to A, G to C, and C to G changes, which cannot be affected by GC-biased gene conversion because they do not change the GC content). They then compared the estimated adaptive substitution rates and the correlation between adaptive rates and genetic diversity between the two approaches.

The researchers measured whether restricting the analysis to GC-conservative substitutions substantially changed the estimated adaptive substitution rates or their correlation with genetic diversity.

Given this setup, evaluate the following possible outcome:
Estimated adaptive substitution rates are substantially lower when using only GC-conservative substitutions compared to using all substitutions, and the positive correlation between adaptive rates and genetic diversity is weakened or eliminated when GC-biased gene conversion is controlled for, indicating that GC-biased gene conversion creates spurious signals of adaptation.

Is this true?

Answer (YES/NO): NO